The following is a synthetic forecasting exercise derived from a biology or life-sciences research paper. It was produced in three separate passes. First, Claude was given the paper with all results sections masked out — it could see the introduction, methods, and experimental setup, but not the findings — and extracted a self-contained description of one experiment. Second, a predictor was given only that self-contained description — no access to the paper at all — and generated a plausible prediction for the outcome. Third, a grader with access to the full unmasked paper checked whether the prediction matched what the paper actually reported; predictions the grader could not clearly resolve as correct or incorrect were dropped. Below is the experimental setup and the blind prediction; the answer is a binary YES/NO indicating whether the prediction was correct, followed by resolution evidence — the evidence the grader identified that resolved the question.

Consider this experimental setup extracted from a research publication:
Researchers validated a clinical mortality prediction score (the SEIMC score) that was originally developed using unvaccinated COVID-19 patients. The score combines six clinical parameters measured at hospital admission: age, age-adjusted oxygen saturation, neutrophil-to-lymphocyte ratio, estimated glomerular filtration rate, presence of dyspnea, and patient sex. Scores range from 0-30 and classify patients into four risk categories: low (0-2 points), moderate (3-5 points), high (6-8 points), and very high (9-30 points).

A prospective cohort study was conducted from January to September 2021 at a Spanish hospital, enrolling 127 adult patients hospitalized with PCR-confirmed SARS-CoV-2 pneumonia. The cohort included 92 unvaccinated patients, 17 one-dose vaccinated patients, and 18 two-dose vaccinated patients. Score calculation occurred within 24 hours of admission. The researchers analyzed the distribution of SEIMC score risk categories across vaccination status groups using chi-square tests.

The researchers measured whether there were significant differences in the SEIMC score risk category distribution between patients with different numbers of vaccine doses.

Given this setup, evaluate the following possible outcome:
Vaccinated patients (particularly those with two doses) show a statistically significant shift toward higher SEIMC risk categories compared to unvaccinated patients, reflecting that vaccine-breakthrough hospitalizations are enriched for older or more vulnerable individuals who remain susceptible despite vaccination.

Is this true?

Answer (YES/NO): YES